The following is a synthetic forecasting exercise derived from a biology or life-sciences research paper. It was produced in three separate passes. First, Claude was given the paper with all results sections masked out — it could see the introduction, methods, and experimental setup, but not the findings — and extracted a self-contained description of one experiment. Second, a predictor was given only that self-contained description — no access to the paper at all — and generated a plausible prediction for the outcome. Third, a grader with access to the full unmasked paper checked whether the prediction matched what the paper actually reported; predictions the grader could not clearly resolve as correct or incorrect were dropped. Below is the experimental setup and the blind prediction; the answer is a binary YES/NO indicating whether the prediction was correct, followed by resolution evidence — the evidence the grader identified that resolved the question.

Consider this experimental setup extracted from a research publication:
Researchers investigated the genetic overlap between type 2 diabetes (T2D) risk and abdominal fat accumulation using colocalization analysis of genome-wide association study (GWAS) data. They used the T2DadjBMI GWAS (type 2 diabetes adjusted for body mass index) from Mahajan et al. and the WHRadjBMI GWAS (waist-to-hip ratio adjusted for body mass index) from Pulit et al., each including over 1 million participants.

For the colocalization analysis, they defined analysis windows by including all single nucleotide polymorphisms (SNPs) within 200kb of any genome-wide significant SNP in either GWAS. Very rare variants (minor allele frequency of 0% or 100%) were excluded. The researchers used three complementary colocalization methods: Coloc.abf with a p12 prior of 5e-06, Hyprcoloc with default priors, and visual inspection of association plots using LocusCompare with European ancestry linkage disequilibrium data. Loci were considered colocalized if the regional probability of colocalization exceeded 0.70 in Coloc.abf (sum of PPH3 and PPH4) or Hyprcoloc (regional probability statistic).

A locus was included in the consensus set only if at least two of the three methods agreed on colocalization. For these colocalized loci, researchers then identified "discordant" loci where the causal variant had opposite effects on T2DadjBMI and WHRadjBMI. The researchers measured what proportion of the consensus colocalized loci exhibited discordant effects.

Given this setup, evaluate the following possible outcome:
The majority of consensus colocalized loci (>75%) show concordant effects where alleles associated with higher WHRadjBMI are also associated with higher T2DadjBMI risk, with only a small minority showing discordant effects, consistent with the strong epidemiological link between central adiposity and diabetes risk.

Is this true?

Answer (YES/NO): YES